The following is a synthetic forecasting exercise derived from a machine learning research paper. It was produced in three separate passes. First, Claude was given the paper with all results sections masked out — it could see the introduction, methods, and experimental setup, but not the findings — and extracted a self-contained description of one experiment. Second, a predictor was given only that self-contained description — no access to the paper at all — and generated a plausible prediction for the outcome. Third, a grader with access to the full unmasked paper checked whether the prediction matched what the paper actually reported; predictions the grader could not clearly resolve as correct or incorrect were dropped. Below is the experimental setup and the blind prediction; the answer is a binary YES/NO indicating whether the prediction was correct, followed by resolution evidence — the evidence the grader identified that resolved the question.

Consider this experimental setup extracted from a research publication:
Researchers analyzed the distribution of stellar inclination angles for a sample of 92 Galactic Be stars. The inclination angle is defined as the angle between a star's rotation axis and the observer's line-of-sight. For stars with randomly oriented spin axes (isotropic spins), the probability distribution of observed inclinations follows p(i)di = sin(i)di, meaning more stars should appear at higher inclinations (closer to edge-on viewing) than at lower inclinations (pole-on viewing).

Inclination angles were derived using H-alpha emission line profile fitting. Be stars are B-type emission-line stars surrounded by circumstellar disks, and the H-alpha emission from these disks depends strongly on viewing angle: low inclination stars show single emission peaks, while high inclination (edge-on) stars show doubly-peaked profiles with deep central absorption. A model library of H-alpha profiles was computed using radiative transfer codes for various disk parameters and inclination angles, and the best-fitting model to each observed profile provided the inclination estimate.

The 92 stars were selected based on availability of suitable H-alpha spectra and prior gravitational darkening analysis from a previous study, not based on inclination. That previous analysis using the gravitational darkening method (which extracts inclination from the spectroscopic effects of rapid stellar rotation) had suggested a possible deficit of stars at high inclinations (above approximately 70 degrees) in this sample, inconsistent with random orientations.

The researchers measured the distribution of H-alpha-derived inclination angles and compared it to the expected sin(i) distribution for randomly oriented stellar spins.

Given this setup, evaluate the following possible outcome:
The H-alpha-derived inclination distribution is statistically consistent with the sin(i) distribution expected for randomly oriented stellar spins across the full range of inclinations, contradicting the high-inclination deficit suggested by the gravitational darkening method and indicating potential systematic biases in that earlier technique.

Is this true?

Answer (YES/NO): NO